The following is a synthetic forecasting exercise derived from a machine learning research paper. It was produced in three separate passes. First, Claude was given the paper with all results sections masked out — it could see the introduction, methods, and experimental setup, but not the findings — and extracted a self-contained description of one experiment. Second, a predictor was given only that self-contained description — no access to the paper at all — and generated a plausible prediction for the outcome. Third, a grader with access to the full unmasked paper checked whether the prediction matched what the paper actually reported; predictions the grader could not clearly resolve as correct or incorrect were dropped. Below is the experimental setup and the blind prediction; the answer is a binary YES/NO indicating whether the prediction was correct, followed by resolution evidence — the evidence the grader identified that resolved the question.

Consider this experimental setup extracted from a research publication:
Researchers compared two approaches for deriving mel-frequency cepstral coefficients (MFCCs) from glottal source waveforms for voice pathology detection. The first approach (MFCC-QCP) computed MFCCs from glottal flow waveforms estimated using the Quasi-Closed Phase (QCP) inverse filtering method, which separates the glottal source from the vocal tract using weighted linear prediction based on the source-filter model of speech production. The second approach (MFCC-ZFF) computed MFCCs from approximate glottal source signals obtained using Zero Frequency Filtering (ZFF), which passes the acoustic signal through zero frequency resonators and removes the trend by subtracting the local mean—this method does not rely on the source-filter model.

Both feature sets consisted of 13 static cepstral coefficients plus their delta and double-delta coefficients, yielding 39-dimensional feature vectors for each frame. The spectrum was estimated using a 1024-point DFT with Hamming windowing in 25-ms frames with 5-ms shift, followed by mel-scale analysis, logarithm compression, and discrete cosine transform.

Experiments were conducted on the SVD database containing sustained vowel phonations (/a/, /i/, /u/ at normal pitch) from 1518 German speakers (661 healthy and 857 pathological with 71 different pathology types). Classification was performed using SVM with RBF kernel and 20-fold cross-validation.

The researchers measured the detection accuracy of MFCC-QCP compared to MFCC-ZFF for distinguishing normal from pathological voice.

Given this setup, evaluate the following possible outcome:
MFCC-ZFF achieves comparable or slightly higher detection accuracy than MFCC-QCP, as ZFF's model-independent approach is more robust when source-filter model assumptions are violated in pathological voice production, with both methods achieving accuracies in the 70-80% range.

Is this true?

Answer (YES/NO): NO